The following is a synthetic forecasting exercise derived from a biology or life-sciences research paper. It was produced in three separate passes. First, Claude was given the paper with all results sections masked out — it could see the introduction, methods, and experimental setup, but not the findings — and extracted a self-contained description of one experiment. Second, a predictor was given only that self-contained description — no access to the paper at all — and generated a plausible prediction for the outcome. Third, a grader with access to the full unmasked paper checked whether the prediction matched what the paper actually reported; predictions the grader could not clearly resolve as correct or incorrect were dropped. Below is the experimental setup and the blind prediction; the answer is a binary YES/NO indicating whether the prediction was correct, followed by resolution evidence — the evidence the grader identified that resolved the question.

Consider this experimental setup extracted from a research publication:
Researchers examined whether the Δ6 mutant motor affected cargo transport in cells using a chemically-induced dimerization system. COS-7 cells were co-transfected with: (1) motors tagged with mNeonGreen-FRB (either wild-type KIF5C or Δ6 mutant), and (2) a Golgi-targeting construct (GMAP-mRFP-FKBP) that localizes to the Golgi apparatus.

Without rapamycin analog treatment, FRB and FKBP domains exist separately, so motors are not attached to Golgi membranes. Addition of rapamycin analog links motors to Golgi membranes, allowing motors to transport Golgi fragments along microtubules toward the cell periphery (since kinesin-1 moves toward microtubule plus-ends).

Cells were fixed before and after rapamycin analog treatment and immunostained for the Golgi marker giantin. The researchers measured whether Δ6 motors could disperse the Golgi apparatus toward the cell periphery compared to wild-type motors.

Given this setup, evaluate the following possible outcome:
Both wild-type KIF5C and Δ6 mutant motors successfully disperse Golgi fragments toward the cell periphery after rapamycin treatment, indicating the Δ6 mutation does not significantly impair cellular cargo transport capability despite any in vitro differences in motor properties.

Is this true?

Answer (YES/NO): NO